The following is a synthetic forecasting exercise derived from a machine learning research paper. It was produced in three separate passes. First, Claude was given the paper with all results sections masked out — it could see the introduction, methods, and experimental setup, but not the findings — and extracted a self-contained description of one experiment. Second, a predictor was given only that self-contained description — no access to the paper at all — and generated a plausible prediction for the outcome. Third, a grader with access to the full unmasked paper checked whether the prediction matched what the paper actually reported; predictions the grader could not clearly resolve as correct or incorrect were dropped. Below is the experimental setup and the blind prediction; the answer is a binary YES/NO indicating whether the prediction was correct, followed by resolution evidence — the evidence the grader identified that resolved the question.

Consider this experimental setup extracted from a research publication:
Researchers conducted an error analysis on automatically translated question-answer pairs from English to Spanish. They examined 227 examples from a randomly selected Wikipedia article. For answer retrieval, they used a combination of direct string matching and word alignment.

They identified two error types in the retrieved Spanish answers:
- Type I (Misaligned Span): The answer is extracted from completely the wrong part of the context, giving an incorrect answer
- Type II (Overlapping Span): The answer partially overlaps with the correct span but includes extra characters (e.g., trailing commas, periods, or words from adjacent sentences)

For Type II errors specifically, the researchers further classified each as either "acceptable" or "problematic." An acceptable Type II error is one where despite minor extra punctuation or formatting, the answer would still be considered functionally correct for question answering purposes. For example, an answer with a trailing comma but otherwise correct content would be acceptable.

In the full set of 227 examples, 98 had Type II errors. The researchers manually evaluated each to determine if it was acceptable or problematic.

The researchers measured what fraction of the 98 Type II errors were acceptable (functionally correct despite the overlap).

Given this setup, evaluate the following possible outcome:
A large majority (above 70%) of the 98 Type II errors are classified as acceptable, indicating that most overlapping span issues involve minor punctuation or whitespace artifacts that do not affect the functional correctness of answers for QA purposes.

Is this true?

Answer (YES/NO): NO